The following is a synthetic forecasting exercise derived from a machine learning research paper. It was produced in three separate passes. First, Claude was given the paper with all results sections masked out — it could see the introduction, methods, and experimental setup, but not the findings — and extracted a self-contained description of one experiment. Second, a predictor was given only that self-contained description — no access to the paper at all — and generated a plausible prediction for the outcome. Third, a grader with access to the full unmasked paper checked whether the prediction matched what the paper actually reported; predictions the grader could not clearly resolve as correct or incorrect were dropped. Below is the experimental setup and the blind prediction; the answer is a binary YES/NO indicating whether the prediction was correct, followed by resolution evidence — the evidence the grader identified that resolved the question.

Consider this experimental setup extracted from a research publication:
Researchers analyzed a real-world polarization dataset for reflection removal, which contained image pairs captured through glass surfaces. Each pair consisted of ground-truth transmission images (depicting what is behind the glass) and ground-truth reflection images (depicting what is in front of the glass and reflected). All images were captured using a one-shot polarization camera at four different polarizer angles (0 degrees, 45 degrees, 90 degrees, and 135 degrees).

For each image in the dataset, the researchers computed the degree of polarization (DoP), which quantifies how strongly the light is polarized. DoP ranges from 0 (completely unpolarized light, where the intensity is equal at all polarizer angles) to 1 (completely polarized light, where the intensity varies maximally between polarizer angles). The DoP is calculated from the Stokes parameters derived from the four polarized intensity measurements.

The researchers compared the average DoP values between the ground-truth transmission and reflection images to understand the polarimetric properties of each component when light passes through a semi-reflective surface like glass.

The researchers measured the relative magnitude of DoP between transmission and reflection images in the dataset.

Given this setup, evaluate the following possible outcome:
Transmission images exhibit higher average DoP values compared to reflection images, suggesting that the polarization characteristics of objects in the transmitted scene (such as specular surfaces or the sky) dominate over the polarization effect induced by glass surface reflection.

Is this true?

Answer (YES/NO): NO